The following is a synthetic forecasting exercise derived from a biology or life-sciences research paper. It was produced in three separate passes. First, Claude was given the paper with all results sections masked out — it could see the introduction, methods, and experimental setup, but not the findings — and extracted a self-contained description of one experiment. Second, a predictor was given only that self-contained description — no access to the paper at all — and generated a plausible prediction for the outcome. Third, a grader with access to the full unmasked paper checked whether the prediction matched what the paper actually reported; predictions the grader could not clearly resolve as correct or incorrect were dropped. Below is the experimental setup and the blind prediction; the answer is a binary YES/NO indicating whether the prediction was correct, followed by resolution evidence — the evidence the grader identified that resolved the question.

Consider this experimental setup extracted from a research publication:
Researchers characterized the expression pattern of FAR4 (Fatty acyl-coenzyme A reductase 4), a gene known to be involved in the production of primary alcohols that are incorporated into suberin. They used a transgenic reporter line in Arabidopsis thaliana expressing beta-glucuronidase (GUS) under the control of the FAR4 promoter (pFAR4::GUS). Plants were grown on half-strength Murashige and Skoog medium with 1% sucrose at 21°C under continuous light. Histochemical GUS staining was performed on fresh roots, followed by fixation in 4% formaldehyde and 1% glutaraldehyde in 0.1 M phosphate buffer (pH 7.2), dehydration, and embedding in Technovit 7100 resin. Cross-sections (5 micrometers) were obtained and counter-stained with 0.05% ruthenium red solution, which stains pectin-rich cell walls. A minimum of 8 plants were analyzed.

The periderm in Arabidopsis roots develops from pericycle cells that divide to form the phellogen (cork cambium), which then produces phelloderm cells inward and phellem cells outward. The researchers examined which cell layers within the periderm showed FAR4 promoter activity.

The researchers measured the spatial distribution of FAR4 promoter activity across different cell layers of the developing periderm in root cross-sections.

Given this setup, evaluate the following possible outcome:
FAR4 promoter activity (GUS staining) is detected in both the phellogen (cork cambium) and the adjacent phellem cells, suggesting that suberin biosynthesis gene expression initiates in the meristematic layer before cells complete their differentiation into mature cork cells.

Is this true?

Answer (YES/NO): NO